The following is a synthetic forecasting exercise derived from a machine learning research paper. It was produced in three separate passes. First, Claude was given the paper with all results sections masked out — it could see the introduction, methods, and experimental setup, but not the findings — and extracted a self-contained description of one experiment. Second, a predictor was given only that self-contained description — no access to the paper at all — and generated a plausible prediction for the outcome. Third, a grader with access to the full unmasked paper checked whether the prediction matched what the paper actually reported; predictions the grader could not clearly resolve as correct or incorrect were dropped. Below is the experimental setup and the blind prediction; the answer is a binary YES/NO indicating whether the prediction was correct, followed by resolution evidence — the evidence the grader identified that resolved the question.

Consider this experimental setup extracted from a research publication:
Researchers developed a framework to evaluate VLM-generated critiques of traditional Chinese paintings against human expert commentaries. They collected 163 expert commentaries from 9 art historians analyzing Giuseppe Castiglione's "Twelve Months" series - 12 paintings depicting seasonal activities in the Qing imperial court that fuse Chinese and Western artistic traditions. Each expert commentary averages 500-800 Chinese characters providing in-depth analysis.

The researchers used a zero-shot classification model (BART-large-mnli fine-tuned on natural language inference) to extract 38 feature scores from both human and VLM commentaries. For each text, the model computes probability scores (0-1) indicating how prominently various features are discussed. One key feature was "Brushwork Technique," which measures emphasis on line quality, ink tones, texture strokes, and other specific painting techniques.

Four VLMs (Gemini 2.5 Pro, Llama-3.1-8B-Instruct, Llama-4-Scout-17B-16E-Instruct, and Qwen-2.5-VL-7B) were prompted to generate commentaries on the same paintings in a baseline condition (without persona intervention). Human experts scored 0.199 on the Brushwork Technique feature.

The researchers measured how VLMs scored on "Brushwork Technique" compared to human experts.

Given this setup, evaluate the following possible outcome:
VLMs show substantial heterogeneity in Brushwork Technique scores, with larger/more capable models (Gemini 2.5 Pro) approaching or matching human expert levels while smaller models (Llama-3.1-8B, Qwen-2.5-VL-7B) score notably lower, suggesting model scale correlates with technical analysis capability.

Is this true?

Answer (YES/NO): NO